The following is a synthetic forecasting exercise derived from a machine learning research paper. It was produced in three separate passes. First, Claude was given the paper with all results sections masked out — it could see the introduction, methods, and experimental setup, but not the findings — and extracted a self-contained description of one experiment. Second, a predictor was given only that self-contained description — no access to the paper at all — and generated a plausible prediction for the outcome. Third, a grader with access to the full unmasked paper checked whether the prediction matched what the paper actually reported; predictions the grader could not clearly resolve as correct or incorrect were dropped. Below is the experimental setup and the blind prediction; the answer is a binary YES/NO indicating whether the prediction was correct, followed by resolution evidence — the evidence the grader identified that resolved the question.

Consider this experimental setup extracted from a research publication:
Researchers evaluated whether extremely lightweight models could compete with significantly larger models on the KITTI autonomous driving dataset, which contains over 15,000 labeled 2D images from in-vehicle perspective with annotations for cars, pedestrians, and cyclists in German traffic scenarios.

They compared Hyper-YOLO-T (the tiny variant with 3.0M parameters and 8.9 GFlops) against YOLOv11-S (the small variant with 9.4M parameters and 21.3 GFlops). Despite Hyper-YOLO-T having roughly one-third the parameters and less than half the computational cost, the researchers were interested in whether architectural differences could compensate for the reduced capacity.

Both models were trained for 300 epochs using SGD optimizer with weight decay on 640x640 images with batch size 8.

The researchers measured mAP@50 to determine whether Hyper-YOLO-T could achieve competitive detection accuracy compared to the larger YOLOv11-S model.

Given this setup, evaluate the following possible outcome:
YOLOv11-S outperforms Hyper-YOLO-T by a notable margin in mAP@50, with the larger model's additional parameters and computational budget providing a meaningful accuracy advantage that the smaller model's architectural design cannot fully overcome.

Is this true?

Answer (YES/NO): YES